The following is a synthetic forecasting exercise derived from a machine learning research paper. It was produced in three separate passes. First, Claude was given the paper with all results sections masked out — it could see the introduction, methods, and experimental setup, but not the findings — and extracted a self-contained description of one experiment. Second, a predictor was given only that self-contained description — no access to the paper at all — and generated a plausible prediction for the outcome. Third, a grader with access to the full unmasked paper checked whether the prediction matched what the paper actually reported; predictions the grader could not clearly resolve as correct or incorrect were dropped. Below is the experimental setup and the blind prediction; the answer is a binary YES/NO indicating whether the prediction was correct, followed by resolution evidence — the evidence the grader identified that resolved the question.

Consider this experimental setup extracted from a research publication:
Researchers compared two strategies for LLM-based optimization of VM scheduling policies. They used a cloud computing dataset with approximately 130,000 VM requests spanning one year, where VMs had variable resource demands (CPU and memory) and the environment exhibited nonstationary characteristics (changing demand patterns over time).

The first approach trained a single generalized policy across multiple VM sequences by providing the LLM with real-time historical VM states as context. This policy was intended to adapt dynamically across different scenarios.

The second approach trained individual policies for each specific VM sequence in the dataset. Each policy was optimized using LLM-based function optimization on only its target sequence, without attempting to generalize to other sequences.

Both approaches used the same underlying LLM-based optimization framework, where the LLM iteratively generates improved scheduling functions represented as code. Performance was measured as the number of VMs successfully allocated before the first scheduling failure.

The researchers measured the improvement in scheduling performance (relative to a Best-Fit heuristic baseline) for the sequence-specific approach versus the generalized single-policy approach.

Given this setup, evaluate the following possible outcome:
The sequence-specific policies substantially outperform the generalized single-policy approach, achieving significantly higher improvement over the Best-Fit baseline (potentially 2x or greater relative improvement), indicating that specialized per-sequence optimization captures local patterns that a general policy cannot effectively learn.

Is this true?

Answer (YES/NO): YES